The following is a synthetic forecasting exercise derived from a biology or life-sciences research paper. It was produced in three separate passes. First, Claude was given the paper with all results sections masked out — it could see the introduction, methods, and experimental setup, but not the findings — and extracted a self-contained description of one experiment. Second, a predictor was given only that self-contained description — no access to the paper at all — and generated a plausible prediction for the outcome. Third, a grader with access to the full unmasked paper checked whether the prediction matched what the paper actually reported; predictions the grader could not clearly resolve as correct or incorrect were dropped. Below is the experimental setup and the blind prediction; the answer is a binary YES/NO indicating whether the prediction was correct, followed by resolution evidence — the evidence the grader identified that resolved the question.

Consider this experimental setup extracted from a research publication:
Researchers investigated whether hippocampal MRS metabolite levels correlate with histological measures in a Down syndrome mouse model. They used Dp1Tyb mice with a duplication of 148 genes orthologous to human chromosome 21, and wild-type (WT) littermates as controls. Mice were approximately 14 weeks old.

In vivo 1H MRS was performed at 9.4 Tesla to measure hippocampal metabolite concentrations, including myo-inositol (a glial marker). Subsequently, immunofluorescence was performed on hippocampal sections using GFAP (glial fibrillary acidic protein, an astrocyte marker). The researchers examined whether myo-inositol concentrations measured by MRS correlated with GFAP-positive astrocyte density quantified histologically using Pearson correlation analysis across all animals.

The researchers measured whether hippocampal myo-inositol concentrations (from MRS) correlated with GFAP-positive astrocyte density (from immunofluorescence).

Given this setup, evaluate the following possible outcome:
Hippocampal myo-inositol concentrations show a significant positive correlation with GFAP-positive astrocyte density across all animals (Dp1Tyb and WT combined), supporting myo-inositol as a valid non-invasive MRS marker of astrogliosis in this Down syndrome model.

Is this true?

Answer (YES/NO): NO